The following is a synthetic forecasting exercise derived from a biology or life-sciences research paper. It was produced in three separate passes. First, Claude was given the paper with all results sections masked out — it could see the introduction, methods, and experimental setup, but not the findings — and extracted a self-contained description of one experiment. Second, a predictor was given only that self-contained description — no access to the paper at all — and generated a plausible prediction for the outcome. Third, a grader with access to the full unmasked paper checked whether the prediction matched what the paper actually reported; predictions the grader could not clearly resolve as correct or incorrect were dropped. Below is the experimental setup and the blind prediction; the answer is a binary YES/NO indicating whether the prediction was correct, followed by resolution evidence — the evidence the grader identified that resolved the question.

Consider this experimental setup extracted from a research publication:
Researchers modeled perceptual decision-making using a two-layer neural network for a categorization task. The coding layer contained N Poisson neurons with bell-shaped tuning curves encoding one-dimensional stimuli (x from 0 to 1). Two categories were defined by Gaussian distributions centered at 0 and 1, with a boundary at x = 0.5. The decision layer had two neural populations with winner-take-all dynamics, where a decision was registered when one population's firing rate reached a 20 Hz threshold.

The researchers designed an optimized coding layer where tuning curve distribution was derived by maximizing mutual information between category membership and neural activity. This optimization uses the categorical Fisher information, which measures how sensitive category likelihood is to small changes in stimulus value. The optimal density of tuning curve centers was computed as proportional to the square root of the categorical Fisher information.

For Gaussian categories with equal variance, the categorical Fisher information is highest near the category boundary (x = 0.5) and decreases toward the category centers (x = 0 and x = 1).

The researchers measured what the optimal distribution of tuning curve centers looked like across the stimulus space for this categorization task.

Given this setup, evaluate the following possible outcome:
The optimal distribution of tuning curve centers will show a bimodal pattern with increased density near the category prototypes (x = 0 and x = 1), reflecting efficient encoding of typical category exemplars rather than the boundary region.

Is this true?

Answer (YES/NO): NO